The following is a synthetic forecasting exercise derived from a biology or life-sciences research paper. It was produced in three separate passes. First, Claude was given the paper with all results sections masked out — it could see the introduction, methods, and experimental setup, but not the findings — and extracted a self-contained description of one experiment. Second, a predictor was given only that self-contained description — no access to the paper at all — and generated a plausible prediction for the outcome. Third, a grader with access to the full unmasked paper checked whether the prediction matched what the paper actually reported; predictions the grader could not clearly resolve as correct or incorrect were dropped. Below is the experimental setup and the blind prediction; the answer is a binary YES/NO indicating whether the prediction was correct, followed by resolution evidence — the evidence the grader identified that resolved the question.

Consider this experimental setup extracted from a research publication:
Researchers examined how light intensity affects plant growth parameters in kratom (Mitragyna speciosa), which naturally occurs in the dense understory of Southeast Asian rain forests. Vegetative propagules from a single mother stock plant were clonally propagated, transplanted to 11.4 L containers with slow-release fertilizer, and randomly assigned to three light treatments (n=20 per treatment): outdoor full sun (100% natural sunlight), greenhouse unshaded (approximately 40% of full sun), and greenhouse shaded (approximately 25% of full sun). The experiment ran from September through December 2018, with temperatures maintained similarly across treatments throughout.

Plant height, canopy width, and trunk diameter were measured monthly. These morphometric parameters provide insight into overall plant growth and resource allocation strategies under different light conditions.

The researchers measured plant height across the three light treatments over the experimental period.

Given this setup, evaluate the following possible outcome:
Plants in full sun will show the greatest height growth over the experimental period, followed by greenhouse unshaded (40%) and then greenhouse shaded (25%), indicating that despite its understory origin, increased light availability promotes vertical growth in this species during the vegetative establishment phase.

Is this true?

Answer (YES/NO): NO